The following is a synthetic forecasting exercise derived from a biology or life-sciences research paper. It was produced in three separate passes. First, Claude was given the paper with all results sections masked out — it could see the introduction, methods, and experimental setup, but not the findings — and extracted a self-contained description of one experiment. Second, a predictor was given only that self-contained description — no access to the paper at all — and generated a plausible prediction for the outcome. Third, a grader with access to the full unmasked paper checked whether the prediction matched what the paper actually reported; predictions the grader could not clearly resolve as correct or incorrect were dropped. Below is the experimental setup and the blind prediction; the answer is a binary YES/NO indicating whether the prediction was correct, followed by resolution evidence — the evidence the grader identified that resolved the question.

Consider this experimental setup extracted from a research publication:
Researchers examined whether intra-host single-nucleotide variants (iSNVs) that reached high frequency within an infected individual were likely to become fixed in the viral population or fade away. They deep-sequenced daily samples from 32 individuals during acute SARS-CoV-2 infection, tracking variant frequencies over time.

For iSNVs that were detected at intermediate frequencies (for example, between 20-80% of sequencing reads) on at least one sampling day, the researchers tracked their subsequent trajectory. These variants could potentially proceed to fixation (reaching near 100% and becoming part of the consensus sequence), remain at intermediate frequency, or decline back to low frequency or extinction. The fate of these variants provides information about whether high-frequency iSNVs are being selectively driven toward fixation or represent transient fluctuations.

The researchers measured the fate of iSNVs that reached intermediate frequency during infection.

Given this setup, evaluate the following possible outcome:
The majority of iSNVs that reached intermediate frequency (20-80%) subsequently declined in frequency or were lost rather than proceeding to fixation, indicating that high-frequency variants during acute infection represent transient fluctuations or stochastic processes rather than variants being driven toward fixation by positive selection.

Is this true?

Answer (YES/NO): YES